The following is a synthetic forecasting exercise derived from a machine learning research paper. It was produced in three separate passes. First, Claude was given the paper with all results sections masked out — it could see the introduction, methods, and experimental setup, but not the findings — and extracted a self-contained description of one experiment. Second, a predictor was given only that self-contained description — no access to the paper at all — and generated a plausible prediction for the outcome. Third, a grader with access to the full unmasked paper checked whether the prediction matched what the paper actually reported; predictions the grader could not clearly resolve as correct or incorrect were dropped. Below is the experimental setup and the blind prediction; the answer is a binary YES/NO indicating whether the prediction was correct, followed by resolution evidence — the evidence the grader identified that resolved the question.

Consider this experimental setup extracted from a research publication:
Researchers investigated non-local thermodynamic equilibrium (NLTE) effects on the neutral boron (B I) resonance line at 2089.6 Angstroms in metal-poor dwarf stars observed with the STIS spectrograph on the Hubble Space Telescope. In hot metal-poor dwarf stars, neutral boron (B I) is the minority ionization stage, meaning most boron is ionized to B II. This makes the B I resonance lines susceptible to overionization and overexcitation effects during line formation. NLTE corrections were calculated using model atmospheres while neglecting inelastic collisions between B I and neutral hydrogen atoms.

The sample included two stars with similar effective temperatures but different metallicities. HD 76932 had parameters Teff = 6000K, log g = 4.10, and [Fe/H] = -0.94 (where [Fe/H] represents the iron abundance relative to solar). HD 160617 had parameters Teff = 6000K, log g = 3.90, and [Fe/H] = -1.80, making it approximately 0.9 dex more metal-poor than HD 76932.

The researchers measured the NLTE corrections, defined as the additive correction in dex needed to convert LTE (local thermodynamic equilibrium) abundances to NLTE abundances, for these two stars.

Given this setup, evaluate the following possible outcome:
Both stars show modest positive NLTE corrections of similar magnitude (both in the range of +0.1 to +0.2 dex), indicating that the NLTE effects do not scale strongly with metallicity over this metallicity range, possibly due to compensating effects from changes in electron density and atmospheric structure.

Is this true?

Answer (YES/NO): NO